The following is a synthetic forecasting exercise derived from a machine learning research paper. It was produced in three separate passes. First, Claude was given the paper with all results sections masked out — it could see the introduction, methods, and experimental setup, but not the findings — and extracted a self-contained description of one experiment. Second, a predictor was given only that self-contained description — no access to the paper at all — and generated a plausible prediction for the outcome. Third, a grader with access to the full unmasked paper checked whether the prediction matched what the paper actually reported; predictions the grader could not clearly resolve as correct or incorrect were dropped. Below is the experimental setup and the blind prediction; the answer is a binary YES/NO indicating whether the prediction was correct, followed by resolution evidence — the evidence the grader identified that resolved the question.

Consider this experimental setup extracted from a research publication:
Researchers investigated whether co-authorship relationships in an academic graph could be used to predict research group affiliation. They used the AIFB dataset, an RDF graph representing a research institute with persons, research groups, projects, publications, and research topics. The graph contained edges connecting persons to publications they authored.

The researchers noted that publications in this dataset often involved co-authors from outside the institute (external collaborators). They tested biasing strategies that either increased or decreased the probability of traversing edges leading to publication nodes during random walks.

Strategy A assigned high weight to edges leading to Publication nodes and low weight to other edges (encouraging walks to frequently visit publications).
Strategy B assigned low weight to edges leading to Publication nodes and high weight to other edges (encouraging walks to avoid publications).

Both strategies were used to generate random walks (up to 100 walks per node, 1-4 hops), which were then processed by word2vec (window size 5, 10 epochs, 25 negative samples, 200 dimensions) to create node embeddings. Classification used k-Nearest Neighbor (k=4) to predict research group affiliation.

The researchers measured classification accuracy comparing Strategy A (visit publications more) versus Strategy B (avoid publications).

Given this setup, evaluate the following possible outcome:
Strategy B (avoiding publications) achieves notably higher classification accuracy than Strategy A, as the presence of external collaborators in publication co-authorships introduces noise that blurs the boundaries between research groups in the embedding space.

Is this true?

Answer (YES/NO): YES